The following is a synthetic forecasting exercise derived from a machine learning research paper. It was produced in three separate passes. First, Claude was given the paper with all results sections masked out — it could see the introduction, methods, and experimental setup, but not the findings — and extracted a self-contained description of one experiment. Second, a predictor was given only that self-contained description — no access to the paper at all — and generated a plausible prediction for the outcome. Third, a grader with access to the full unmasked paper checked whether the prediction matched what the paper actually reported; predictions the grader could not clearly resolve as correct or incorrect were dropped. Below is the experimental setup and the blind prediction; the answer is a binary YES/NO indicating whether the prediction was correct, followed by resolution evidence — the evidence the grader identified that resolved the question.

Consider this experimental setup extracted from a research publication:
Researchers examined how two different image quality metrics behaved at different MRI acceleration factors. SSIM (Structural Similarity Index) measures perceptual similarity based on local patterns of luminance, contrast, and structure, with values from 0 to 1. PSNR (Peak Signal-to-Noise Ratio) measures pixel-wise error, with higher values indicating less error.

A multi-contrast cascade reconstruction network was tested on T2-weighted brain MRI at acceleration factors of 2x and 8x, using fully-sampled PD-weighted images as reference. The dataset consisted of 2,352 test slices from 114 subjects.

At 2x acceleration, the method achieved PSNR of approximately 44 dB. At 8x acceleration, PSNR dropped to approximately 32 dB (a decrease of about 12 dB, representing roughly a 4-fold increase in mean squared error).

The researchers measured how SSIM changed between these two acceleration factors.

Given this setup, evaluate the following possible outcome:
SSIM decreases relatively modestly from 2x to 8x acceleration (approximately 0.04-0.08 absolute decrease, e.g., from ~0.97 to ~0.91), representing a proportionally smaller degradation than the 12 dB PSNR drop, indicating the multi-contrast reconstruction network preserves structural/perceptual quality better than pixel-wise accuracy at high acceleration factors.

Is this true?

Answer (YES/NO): NO